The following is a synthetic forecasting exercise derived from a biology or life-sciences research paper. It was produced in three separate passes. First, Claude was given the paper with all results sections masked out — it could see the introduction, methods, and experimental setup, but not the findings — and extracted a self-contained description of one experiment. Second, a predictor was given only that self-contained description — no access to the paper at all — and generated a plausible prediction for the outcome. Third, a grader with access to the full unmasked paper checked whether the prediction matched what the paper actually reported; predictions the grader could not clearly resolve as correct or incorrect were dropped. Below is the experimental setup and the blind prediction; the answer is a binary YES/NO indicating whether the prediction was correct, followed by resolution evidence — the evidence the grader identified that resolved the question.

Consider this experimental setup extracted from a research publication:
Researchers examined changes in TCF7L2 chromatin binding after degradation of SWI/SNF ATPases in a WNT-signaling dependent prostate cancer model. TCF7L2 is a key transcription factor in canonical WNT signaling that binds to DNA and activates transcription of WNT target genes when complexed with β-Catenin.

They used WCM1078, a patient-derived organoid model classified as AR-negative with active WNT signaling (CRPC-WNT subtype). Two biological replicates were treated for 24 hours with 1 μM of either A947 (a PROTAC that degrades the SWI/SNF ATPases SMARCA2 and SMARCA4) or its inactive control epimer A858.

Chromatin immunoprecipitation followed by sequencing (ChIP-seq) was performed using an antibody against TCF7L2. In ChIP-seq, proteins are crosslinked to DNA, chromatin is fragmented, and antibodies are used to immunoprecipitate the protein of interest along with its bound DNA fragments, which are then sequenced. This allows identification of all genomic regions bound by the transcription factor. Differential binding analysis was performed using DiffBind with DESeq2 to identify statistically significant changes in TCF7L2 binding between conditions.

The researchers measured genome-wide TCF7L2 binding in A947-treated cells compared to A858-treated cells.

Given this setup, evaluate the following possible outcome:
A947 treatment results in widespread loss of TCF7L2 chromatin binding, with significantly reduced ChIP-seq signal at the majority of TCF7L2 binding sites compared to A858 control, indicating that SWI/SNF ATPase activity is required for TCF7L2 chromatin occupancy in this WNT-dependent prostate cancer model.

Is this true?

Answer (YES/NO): YES